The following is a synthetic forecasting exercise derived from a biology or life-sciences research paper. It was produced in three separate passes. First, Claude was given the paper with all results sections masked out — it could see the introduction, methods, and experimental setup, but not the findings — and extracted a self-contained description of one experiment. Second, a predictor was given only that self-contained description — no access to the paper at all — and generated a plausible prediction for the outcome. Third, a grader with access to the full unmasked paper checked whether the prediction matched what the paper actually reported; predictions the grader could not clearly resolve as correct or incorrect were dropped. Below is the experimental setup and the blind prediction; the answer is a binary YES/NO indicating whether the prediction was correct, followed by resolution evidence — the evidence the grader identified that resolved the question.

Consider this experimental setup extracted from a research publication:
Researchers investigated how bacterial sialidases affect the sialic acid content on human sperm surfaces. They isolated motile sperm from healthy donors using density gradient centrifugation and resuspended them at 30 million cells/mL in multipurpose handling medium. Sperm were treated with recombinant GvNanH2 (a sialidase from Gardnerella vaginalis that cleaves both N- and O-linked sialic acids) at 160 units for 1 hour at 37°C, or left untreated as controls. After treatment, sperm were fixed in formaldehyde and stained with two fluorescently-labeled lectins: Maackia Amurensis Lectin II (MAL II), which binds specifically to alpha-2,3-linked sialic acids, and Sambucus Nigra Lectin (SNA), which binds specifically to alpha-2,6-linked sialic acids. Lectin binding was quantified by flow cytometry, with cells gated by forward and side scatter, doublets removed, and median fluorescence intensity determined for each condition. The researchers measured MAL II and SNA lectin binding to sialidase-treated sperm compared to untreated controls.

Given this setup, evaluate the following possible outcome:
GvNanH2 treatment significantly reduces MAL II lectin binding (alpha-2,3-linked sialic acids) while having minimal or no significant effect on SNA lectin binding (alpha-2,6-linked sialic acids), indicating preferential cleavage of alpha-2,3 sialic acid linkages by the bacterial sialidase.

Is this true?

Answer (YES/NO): NO